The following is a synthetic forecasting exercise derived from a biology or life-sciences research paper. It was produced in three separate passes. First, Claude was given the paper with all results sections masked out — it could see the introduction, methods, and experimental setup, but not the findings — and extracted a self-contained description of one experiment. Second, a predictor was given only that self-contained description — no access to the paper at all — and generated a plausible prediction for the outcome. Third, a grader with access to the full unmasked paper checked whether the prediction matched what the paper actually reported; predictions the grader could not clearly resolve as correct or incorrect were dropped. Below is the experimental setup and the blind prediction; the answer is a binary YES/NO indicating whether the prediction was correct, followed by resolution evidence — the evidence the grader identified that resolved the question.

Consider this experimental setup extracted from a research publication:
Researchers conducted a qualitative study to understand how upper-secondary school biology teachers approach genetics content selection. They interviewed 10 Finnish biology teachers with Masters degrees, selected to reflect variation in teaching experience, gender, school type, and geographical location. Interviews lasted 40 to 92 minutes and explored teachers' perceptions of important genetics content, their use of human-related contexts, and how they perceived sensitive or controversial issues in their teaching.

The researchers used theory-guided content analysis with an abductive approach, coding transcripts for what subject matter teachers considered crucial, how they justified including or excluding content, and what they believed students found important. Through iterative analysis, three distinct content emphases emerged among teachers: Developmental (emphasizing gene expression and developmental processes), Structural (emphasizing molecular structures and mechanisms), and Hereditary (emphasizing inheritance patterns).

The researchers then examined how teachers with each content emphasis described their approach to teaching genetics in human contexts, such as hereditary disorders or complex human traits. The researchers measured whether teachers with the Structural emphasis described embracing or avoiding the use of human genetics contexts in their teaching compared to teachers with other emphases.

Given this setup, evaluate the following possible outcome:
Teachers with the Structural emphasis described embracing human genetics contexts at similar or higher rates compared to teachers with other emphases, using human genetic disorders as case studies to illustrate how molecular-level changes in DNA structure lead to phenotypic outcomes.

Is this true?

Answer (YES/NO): NO